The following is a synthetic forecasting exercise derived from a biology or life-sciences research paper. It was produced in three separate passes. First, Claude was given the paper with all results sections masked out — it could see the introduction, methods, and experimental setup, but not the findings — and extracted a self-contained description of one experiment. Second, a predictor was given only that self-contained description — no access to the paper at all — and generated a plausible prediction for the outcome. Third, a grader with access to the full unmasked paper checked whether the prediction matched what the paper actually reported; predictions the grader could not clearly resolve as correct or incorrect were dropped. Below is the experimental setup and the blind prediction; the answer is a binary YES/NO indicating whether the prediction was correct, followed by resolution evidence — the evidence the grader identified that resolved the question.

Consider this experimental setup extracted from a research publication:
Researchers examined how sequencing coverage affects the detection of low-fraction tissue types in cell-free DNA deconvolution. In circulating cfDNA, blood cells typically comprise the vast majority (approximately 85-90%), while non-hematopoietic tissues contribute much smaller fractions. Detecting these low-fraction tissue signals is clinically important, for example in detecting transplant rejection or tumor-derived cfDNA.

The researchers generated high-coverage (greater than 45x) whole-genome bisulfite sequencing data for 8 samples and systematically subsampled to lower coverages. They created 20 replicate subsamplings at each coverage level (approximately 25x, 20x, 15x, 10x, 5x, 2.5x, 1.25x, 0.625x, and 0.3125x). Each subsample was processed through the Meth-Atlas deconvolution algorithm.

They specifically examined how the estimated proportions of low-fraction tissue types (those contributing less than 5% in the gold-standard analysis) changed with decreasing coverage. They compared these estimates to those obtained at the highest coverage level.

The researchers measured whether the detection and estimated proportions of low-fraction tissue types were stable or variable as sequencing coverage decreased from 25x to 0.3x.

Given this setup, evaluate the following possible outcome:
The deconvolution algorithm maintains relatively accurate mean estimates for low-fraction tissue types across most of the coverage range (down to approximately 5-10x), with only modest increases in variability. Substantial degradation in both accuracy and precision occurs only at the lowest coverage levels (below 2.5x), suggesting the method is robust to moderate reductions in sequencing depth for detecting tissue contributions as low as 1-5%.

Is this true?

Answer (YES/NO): NO